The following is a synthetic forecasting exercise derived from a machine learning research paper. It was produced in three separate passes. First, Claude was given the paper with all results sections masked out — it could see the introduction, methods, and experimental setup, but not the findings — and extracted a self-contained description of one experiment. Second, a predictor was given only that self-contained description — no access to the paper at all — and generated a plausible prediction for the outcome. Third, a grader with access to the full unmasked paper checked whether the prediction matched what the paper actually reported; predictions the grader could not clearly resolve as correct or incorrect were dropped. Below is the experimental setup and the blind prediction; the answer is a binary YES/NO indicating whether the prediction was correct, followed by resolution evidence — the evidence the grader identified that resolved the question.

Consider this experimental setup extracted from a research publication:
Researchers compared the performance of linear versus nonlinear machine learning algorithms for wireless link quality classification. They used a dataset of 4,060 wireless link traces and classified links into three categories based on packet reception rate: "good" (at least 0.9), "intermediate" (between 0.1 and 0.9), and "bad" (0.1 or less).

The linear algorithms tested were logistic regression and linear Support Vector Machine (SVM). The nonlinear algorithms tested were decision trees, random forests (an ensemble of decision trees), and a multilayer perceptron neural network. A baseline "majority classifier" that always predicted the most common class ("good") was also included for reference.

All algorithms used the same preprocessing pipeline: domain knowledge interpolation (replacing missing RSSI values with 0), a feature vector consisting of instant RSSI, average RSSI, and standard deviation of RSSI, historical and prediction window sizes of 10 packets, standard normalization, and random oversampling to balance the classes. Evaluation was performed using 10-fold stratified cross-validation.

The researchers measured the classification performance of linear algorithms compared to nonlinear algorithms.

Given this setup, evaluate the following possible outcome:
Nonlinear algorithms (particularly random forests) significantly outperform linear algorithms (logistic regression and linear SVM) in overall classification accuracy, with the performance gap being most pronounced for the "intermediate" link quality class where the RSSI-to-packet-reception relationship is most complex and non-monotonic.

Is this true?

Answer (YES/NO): NO